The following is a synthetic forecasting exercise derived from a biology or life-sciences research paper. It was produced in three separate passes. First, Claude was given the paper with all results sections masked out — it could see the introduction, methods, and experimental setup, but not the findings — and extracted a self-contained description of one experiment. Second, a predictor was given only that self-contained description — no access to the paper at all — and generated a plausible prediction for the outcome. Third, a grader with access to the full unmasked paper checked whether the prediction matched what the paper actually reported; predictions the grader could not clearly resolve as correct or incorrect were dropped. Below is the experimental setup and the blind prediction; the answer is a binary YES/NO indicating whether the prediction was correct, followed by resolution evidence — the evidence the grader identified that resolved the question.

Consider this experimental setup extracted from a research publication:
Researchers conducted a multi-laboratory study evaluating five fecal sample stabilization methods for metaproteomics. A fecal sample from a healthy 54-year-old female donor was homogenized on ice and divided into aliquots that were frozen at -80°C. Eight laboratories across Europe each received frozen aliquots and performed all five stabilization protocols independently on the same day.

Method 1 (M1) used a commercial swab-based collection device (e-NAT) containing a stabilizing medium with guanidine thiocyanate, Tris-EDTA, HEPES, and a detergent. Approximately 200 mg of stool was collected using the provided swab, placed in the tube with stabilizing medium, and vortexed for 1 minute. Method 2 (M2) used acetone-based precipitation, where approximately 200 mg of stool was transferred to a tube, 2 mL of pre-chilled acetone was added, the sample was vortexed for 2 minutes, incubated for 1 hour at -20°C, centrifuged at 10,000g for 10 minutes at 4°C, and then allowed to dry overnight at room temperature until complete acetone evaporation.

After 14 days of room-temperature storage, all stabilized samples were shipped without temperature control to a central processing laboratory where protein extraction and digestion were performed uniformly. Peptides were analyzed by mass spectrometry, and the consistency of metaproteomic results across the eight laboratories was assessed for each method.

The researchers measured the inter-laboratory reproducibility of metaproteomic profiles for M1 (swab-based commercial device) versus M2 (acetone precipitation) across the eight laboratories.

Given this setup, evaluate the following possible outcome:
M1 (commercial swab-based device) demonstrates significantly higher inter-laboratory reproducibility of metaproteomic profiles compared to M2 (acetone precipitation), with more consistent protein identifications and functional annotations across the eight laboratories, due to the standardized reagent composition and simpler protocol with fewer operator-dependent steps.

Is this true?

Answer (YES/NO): YES